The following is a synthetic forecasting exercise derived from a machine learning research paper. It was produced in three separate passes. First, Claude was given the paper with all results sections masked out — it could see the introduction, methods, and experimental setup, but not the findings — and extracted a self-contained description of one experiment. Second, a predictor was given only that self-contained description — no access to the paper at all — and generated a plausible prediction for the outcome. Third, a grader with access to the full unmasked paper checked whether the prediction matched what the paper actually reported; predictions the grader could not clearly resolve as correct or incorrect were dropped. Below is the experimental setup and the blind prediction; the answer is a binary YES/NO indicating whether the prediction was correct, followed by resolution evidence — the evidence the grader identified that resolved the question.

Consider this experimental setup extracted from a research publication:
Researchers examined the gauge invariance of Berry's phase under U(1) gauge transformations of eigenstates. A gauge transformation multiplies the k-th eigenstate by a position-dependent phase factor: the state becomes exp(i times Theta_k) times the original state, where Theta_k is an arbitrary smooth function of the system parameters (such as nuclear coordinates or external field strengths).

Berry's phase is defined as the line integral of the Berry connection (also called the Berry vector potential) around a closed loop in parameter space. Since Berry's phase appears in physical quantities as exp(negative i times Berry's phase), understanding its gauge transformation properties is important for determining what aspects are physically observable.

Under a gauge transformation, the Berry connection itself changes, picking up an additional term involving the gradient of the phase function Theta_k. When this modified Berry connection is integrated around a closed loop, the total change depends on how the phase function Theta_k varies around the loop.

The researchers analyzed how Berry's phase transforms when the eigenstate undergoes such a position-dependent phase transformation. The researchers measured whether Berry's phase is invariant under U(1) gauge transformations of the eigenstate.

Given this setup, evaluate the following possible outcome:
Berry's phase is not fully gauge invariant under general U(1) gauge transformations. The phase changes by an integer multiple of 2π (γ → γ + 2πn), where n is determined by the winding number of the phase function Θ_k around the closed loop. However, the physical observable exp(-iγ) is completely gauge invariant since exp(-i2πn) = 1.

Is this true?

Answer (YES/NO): YES